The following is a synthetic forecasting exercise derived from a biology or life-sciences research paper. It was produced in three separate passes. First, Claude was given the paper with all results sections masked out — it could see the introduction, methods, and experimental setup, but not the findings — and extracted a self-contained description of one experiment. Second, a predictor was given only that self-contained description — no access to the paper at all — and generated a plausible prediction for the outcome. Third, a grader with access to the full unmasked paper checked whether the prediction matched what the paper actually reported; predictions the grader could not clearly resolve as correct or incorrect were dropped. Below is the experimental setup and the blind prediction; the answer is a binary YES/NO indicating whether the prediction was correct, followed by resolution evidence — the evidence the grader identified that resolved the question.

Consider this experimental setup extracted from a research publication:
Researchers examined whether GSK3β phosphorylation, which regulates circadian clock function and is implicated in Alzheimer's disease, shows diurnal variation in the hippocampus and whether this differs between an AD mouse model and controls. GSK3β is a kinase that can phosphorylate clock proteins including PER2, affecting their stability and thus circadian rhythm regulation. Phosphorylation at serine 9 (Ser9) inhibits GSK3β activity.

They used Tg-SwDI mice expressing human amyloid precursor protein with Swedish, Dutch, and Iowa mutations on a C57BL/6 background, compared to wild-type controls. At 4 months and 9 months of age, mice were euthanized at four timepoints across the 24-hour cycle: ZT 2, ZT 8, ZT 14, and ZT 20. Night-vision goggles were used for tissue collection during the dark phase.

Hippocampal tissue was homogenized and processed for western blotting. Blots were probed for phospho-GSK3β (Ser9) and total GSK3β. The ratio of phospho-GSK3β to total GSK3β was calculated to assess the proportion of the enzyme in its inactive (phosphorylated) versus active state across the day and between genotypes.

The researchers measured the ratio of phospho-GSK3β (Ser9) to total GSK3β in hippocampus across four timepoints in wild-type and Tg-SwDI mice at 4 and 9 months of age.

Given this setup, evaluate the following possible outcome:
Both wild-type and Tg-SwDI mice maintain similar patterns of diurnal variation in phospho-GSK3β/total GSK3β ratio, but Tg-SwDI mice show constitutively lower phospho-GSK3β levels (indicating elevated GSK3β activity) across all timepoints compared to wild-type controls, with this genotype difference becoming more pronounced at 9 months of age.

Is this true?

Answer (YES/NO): NO